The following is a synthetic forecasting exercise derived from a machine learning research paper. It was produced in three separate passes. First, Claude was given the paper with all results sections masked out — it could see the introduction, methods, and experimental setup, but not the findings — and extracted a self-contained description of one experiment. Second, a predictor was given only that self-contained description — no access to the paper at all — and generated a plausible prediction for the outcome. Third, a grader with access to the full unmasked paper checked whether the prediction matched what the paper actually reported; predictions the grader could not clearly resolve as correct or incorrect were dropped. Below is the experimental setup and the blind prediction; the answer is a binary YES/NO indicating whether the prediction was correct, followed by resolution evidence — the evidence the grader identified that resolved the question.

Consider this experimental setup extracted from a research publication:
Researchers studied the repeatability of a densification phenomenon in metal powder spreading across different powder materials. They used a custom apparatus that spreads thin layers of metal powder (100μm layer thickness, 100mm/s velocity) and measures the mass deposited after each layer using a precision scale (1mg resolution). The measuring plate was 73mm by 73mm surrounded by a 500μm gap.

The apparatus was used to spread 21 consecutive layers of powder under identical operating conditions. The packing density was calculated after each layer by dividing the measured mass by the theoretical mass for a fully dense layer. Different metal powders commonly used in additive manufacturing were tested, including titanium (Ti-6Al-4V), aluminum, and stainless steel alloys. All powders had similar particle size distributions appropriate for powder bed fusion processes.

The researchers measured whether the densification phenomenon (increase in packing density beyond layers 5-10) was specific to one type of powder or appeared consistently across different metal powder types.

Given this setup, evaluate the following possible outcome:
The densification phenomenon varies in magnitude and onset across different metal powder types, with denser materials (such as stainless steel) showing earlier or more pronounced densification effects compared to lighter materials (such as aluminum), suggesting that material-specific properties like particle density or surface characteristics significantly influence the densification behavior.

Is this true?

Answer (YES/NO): NO